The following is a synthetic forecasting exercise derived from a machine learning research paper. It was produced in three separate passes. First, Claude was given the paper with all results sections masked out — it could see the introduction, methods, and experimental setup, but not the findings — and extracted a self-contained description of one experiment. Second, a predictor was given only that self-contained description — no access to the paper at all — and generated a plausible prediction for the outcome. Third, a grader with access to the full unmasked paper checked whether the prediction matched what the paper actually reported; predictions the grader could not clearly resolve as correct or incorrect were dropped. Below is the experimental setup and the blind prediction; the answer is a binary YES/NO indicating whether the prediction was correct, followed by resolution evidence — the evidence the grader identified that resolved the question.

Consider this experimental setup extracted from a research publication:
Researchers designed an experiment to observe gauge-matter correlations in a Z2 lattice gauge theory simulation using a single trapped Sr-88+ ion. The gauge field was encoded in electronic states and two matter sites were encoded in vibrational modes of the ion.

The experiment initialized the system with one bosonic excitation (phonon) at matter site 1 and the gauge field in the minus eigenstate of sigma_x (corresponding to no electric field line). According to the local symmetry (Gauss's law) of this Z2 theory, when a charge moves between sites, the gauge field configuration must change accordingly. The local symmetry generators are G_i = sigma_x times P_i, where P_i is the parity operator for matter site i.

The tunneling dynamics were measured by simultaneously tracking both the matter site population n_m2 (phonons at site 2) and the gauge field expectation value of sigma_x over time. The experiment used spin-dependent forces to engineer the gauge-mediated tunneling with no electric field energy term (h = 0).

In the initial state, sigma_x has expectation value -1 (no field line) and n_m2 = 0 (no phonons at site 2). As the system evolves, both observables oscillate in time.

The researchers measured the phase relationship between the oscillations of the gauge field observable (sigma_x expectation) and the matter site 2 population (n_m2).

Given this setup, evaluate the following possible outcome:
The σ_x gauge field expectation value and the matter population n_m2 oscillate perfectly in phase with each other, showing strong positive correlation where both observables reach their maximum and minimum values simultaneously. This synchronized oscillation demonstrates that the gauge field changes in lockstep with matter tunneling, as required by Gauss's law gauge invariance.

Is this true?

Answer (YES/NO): YES